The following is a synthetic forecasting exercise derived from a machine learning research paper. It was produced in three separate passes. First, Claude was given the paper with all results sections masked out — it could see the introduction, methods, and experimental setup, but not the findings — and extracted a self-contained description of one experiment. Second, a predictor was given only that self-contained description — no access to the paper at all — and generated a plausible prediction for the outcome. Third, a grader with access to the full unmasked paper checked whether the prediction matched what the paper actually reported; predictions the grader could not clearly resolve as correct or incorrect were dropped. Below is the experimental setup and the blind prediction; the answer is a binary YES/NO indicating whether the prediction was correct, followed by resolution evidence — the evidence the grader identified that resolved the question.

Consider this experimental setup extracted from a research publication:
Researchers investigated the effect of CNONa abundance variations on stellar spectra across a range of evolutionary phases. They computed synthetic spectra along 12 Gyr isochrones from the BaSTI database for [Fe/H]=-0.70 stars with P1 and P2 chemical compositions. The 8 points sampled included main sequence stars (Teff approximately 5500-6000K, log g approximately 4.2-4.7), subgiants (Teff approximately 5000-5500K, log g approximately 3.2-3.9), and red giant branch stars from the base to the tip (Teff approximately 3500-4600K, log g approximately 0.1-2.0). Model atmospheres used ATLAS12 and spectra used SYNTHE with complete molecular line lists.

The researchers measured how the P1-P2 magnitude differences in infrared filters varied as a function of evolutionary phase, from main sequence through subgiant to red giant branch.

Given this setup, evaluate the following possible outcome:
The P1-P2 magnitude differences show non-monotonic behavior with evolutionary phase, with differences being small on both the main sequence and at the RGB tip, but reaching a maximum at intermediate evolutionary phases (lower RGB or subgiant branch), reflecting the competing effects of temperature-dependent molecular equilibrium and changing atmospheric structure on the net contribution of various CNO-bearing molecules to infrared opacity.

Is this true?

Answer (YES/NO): NO